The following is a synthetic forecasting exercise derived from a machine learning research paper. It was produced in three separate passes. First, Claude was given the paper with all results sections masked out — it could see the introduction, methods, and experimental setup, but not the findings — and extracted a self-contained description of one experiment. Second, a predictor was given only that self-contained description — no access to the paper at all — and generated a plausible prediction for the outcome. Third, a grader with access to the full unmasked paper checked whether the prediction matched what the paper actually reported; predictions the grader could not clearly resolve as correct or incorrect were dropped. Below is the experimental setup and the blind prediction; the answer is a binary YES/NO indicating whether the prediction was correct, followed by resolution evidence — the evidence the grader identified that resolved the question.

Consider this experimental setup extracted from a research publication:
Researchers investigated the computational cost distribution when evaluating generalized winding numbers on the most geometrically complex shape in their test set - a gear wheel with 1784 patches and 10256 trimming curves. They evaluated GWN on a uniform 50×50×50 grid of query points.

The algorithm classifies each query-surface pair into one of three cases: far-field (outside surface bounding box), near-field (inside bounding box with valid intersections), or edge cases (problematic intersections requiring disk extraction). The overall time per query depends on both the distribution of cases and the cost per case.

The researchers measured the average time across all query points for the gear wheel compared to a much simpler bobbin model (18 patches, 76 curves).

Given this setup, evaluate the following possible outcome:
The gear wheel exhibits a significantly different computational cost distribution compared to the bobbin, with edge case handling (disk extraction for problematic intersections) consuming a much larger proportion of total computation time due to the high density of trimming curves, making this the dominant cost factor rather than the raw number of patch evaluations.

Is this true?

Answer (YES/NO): NO